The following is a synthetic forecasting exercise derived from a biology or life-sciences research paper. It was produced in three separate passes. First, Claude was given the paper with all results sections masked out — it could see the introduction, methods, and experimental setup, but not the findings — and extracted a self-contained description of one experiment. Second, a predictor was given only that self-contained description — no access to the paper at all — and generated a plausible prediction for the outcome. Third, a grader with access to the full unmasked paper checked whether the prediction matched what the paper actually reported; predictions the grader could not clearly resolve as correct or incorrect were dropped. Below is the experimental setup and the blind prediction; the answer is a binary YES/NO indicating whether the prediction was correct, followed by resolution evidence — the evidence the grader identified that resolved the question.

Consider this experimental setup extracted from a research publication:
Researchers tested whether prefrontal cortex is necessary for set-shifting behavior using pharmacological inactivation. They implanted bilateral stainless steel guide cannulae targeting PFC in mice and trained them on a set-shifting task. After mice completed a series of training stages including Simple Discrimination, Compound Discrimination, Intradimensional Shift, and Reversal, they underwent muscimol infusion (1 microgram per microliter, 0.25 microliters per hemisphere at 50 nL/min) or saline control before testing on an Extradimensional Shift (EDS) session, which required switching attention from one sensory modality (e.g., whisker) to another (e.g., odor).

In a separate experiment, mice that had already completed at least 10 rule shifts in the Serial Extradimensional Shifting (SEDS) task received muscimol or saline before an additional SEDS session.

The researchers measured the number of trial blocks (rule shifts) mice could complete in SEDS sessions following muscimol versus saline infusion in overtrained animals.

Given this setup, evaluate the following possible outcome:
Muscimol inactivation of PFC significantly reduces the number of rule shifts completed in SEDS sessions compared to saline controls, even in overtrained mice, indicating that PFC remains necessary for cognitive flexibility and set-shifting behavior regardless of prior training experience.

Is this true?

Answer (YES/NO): YES